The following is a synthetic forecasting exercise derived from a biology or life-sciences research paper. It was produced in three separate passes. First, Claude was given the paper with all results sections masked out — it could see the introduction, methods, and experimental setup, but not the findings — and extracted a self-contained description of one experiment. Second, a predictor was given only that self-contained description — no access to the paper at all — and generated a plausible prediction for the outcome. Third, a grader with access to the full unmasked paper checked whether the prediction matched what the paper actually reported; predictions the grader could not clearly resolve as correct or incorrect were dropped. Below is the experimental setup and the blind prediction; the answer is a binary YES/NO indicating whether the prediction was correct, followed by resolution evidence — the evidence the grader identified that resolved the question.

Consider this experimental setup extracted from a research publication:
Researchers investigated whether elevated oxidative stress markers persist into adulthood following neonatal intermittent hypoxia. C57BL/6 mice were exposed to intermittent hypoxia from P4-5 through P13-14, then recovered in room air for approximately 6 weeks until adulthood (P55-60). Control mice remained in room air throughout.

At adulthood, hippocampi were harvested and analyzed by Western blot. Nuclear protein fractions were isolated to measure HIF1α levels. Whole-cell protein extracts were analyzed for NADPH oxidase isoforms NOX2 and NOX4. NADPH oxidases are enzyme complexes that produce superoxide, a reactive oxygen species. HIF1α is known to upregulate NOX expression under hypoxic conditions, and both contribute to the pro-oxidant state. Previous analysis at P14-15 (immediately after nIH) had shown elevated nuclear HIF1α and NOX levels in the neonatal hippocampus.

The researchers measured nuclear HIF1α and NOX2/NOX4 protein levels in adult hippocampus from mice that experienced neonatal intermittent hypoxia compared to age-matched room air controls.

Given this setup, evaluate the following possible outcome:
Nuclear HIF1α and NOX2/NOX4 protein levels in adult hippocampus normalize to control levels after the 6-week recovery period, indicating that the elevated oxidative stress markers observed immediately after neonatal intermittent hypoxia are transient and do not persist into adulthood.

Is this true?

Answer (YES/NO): YES